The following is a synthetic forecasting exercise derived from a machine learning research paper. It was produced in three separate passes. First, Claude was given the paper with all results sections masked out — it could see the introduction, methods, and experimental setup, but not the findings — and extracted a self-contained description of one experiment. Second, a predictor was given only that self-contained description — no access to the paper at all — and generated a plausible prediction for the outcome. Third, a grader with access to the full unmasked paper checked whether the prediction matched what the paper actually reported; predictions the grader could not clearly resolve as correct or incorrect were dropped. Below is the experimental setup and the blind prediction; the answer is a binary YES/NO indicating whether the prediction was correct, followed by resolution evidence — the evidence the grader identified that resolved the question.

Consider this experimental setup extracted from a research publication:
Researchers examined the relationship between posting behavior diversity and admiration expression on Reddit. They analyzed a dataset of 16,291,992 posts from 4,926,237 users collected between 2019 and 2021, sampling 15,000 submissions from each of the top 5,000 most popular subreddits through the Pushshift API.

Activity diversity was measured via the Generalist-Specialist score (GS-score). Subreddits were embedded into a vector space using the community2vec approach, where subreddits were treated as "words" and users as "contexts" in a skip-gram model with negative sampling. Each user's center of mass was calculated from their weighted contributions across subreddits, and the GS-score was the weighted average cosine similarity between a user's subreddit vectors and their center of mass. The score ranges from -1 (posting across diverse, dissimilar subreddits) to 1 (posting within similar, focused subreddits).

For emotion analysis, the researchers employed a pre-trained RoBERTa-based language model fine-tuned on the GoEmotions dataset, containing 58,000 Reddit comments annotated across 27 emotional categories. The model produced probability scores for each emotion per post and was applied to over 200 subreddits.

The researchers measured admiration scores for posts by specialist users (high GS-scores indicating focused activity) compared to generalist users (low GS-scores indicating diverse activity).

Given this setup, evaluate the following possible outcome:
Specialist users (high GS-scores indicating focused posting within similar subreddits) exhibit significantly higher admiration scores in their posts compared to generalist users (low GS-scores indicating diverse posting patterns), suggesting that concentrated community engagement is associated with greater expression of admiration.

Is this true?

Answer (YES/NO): NO